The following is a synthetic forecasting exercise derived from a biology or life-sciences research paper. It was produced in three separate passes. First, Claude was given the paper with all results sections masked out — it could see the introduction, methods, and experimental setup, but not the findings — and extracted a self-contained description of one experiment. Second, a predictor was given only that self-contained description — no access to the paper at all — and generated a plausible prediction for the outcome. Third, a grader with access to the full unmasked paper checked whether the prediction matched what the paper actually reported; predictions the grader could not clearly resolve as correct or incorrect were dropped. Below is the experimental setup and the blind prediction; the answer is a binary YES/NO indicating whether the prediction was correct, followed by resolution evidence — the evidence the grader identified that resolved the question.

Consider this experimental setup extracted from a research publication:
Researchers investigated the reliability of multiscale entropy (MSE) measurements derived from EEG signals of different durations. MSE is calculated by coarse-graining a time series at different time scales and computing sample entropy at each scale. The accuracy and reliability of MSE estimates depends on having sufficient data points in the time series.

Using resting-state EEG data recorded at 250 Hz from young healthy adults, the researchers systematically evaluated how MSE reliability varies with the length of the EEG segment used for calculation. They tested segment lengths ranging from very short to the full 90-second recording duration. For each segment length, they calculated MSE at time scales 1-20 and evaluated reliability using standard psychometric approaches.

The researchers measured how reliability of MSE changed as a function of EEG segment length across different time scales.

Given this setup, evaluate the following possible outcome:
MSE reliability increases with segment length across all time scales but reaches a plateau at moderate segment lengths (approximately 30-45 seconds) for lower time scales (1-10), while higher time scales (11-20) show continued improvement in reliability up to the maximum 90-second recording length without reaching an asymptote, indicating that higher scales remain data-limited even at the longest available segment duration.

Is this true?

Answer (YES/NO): NO